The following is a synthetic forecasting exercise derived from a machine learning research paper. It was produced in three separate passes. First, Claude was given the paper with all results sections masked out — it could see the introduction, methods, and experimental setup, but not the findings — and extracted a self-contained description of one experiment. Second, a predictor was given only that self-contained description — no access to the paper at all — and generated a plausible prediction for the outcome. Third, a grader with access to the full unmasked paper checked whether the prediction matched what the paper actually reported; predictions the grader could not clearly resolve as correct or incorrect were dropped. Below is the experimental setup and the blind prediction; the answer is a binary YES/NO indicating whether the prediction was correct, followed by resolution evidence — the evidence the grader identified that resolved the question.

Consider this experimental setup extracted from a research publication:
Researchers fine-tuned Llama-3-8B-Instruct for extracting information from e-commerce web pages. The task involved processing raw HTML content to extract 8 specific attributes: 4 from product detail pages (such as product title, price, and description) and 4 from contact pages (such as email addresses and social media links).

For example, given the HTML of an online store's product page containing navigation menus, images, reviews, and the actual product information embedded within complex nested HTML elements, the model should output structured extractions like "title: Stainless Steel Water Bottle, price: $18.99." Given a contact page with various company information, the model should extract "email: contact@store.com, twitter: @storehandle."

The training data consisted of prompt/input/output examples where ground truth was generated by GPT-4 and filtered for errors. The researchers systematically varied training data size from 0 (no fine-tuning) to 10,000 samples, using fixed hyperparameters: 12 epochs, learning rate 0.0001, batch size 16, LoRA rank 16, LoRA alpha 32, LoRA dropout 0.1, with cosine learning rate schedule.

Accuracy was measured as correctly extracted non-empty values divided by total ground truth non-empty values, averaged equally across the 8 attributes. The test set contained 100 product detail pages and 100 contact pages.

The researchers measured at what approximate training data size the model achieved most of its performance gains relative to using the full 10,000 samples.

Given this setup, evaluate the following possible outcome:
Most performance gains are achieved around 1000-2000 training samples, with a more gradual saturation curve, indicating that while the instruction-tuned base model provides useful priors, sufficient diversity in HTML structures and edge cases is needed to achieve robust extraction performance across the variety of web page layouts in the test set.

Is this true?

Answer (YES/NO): NO